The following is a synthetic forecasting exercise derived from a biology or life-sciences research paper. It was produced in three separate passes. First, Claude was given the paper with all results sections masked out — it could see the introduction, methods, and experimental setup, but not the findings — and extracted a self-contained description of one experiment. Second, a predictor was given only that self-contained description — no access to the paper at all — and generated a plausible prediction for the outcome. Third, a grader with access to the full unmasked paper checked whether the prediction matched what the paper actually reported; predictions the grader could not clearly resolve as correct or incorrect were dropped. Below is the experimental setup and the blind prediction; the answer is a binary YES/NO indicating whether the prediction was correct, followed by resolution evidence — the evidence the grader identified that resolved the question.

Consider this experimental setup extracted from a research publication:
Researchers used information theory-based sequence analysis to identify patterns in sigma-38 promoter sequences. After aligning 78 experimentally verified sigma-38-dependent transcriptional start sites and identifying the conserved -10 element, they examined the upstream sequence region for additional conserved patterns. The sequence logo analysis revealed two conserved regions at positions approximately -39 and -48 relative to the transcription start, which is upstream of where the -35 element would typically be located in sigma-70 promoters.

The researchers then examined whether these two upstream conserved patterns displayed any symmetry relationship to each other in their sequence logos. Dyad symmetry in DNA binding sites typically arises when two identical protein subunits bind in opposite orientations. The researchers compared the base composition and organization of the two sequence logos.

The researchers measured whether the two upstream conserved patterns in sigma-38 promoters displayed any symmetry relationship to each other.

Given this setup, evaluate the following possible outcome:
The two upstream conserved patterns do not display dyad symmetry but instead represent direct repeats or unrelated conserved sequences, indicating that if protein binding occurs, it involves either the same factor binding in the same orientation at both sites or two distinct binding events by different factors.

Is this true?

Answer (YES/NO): NO